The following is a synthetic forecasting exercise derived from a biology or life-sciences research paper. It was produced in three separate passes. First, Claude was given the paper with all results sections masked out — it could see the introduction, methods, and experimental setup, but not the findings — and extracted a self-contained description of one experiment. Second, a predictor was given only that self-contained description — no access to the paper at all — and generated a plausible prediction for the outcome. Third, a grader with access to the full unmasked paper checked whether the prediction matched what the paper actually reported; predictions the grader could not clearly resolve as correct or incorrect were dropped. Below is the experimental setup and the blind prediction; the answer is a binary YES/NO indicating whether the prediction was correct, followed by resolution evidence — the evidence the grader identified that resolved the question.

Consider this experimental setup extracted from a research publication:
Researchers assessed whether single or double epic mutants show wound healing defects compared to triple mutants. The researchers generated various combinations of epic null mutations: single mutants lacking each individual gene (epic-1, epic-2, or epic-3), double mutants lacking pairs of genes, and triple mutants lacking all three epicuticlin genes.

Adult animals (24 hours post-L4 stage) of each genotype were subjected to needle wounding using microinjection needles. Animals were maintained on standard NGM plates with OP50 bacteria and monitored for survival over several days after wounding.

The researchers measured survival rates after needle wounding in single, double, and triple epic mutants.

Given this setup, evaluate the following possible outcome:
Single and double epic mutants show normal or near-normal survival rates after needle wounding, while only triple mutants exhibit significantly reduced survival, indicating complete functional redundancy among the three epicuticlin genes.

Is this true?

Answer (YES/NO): YES